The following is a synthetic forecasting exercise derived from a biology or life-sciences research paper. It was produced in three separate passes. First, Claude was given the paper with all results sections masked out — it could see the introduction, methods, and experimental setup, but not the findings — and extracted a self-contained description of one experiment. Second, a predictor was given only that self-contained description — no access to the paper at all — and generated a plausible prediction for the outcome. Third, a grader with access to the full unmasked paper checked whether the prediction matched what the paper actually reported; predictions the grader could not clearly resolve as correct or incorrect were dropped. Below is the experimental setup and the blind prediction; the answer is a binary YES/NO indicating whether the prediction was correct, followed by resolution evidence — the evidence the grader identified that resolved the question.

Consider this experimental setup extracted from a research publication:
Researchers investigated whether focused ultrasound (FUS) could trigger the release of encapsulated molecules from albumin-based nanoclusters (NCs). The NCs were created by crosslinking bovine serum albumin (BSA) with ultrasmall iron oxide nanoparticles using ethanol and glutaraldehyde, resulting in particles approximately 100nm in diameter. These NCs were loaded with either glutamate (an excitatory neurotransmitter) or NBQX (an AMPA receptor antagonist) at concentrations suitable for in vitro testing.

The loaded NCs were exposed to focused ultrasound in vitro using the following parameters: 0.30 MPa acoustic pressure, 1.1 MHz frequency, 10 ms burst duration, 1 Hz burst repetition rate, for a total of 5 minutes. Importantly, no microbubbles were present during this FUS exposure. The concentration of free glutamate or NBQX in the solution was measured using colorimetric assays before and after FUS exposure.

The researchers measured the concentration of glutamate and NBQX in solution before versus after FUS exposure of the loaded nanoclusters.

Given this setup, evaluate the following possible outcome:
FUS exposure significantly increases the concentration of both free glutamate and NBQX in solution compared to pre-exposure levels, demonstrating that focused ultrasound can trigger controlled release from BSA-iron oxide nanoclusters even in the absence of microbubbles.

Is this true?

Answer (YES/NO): YES